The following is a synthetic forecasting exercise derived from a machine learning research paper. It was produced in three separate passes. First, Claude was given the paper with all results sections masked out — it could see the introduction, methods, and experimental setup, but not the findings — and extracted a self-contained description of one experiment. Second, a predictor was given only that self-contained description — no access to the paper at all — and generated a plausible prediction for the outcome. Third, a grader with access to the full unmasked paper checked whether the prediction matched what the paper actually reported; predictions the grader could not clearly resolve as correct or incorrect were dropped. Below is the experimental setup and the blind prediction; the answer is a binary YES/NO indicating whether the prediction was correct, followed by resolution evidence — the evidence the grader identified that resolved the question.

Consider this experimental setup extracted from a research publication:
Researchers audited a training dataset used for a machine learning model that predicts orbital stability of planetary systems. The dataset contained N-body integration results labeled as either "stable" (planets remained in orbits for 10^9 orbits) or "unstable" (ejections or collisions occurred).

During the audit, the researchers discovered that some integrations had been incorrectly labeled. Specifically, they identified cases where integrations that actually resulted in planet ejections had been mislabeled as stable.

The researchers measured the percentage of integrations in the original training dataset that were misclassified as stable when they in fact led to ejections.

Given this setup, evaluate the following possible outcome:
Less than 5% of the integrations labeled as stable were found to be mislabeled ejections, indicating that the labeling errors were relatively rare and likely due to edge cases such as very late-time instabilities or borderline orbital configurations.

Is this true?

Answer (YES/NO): YES